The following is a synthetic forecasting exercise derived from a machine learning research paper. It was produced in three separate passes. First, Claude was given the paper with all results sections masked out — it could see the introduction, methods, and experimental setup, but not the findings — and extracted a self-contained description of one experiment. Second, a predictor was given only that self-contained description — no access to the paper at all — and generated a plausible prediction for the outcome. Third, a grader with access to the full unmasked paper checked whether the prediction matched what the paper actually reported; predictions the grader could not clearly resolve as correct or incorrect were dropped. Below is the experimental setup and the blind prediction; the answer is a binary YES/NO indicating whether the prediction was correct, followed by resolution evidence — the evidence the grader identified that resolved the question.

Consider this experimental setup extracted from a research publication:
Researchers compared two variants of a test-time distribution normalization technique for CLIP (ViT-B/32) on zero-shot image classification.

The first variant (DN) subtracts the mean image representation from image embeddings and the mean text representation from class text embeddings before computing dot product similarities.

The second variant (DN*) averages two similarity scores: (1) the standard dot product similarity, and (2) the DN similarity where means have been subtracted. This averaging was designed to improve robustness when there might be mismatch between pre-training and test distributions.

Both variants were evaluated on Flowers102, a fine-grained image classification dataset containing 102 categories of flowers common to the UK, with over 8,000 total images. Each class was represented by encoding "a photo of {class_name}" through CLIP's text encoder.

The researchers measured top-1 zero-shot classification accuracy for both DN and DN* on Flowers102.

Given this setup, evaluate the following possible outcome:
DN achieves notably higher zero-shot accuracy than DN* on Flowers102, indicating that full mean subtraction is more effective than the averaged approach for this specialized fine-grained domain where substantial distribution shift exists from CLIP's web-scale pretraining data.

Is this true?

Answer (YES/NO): NO